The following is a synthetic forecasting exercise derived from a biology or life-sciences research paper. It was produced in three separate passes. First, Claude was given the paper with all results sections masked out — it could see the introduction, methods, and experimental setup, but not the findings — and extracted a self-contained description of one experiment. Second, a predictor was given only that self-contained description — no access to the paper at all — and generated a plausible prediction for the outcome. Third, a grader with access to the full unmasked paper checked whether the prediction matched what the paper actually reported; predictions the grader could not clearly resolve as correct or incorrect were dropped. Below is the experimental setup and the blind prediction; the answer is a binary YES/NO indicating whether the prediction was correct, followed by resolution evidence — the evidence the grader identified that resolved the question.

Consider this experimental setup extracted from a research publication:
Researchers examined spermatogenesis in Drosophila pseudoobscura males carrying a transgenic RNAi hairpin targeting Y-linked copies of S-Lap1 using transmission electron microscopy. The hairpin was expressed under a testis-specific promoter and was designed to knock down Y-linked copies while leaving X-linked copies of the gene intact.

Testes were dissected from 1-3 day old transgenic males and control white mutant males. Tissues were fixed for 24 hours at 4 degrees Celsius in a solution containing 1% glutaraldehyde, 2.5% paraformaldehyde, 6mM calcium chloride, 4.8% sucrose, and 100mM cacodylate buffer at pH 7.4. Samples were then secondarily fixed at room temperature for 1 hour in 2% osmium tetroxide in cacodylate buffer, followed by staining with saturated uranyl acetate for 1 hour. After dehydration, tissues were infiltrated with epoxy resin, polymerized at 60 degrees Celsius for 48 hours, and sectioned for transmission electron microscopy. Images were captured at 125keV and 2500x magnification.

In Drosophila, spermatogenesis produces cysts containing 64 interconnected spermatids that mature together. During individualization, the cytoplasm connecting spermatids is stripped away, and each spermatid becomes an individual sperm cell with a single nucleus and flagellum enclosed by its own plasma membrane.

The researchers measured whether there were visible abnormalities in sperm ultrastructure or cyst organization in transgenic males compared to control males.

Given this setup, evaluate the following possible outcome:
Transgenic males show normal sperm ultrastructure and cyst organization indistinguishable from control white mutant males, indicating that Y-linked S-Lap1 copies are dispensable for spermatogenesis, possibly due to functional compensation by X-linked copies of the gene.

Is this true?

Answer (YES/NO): NO